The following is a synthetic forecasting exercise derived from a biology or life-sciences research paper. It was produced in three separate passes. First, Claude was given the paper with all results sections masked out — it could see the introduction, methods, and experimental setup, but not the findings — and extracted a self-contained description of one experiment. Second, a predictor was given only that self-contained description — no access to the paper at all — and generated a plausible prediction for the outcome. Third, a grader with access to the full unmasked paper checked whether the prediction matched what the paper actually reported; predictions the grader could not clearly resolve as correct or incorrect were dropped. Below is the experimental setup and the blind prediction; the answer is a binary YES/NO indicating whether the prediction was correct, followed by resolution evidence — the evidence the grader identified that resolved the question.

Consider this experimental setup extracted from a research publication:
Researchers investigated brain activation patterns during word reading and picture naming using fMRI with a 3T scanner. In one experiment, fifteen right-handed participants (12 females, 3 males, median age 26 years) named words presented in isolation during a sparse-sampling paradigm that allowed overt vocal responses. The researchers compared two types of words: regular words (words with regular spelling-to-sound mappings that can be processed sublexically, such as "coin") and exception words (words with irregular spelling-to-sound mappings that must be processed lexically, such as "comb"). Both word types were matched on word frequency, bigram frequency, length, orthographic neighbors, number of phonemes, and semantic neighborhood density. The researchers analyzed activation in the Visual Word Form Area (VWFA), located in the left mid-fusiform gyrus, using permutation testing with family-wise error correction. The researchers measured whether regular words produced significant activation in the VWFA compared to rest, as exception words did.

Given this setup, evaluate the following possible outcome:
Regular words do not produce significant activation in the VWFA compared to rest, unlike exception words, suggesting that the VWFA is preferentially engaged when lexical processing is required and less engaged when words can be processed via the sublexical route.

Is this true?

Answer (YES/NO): YES